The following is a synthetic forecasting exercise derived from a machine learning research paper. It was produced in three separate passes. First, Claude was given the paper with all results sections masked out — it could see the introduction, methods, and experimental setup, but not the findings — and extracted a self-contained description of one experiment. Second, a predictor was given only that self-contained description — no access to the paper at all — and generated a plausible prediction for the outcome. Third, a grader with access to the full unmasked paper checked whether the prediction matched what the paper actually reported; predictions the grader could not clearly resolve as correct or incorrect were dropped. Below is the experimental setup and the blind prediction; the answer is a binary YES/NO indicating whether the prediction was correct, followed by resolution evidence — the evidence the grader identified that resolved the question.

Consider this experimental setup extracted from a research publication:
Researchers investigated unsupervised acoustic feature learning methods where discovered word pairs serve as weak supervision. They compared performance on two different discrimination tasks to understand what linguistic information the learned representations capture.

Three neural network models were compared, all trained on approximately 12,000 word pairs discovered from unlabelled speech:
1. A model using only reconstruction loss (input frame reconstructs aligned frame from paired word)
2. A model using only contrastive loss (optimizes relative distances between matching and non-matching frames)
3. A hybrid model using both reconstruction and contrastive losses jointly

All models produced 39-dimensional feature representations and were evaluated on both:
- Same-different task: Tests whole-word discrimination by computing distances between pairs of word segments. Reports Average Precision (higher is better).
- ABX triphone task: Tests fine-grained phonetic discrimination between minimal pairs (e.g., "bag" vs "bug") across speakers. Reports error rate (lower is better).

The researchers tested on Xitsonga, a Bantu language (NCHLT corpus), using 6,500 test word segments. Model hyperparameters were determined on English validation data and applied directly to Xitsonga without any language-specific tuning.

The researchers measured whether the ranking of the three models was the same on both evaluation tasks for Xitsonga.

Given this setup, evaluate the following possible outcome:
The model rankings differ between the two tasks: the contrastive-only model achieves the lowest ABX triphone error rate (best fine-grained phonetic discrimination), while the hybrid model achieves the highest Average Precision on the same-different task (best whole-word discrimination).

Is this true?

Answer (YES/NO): NO